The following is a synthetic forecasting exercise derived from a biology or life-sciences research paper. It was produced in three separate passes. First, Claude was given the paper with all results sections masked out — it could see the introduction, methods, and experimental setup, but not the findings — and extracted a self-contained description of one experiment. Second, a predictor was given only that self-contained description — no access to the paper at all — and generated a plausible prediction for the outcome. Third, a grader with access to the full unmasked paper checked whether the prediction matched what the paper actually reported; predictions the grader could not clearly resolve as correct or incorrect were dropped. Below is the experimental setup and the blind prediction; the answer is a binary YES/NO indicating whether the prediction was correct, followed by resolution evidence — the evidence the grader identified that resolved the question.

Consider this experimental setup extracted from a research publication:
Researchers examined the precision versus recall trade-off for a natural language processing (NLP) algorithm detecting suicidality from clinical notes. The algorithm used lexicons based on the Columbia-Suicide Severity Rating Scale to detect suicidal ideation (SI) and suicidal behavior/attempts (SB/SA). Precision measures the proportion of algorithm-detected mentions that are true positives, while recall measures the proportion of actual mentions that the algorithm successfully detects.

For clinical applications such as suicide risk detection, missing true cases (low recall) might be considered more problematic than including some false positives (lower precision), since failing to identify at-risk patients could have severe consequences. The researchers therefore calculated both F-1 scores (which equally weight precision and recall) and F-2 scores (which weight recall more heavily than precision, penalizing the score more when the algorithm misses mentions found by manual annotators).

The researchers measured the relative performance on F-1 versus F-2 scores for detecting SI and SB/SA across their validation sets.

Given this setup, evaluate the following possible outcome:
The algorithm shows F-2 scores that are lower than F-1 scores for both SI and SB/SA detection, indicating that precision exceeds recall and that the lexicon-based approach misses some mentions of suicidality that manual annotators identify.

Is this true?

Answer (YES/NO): NO